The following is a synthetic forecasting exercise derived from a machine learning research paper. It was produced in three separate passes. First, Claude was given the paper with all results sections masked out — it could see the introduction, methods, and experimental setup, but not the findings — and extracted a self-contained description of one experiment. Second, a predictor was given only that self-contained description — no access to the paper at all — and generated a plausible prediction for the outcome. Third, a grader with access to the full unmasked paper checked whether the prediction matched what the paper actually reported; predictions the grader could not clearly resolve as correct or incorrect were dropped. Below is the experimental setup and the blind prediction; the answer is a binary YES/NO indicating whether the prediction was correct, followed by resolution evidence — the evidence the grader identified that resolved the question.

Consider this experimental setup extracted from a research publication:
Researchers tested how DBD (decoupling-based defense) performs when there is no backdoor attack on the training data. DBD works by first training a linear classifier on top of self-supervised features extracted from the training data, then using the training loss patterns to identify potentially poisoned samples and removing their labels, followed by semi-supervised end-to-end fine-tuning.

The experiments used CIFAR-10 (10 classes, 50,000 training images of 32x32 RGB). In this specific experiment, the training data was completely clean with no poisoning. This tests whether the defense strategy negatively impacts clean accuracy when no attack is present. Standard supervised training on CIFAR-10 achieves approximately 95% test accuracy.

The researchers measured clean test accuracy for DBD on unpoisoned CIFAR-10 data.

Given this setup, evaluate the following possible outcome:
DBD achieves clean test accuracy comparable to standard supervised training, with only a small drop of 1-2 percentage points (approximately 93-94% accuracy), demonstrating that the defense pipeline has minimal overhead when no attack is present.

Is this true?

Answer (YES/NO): NO